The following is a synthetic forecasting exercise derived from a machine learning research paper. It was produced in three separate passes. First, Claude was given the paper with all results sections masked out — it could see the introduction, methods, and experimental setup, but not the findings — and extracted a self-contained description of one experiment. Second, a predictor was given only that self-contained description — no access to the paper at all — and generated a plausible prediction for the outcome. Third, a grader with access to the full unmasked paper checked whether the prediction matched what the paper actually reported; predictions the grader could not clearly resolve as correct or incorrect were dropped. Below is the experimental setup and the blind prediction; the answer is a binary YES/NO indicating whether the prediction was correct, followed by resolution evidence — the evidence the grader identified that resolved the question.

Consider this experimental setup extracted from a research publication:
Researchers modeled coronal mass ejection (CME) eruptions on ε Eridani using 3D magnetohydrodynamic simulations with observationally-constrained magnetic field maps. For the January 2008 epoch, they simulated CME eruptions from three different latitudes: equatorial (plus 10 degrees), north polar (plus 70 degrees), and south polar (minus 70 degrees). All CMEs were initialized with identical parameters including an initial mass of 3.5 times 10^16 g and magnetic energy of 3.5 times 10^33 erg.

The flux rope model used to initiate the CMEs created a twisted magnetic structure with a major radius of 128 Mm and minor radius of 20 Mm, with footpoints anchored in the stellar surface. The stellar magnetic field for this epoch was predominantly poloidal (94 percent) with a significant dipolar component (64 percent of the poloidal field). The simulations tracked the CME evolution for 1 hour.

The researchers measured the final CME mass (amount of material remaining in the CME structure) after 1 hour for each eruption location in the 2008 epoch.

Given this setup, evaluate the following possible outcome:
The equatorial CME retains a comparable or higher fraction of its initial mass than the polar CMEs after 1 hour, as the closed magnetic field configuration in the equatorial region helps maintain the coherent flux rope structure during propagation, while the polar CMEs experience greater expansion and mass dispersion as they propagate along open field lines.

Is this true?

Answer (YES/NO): YES